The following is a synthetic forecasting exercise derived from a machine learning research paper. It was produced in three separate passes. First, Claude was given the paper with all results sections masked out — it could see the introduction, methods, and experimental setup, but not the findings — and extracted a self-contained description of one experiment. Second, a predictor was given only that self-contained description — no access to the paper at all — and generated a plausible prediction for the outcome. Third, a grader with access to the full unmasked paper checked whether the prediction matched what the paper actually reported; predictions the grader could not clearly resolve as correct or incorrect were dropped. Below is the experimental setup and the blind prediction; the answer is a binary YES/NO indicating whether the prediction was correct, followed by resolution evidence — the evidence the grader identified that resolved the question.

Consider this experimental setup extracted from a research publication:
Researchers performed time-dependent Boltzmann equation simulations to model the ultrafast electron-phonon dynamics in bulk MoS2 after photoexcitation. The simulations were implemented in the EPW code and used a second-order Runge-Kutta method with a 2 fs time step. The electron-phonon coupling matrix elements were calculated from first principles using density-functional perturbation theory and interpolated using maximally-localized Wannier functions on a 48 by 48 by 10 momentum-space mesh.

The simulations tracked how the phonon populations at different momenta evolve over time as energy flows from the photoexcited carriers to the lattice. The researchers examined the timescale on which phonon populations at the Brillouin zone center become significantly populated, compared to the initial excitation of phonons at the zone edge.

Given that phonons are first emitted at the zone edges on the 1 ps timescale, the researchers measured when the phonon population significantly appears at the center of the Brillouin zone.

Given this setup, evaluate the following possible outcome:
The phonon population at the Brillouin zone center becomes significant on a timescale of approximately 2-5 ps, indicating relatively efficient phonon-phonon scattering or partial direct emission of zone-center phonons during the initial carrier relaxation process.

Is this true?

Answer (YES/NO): YES